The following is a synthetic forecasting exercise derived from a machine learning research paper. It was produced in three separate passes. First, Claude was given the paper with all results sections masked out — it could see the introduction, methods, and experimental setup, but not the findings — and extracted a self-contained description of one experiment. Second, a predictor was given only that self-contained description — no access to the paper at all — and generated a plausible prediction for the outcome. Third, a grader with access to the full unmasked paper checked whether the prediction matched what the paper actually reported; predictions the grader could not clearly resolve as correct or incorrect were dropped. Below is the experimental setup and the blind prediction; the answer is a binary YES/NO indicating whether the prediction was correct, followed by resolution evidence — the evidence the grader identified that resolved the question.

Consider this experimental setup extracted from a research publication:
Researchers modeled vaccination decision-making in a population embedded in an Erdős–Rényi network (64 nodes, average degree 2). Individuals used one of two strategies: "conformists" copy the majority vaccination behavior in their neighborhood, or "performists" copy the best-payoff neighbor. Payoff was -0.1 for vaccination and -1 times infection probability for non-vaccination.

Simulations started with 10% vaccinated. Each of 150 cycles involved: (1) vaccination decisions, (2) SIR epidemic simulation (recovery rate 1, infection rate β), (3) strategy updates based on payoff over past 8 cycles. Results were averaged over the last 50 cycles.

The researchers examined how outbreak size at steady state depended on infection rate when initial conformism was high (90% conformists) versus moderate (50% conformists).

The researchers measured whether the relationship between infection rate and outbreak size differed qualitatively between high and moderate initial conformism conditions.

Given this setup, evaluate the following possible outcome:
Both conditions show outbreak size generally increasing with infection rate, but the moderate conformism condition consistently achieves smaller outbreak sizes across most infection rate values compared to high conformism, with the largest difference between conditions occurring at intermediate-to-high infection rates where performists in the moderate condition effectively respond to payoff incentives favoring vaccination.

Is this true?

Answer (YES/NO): NO